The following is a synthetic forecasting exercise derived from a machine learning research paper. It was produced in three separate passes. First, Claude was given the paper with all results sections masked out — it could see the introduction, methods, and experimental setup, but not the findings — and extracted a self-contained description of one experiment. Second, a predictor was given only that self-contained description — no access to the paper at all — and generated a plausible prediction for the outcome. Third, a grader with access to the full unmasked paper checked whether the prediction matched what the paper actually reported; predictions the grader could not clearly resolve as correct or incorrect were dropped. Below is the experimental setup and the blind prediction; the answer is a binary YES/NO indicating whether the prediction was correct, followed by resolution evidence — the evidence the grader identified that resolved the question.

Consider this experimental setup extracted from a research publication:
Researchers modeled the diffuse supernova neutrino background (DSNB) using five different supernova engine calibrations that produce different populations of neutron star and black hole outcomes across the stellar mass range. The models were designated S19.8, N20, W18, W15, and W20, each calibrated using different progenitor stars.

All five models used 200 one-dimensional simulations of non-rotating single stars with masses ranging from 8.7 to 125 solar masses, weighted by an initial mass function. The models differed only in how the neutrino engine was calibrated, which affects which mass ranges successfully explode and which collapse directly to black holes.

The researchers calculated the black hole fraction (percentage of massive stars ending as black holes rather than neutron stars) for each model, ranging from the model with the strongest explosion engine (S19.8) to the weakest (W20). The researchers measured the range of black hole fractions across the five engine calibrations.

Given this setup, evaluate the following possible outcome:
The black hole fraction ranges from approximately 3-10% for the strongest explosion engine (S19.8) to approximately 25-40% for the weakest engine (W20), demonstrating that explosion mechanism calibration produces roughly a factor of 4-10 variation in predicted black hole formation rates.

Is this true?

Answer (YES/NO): NO